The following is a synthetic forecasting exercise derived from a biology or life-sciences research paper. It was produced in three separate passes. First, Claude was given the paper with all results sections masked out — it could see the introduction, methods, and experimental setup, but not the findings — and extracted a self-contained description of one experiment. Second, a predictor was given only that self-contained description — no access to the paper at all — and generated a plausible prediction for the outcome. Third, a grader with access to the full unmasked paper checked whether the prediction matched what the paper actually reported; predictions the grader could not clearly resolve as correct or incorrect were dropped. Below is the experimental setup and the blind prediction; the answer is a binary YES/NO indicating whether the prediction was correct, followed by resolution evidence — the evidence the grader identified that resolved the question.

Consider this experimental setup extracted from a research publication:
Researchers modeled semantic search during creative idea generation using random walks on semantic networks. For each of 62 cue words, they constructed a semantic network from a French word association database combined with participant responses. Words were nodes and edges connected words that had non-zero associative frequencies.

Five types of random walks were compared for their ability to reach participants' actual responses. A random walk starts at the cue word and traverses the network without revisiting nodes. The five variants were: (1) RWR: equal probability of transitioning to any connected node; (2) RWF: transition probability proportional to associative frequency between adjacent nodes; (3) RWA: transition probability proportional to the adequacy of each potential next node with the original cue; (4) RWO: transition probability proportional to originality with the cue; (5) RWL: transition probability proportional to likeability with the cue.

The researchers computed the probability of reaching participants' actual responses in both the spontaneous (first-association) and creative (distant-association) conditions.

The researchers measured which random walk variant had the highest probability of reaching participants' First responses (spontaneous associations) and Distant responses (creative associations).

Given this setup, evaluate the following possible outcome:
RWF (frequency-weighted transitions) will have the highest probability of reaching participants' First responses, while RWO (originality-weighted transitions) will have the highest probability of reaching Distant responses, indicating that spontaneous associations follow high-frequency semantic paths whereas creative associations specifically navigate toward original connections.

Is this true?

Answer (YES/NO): NO